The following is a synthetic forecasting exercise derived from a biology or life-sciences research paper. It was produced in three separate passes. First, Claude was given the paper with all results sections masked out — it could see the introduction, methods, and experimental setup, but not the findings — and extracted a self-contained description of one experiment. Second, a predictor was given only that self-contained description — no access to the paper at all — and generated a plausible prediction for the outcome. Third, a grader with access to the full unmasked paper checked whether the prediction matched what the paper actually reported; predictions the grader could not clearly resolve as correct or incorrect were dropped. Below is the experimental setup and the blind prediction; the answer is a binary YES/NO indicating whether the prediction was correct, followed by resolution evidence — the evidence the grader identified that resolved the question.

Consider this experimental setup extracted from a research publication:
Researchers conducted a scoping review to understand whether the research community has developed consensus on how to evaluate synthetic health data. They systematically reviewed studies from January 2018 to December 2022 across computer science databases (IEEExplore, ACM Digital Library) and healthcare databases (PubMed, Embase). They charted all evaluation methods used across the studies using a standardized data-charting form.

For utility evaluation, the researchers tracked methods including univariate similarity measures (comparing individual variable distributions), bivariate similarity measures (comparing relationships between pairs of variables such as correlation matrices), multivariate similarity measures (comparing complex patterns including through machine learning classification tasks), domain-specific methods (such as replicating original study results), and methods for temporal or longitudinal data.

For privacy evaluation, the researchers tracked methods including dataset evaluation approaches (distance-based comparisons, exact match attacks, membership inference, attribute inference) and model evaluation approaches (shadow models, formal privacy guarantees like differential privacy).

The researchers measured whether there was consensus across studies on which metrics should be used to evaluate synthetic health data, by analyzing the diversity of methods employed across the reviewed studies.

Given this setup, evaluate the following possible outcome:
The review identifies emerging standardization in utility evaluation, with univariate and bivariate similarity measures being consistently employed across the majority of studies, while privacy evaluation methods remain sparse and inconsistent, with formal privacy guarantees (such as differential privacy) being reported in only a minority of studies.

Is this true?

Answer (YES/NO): NO